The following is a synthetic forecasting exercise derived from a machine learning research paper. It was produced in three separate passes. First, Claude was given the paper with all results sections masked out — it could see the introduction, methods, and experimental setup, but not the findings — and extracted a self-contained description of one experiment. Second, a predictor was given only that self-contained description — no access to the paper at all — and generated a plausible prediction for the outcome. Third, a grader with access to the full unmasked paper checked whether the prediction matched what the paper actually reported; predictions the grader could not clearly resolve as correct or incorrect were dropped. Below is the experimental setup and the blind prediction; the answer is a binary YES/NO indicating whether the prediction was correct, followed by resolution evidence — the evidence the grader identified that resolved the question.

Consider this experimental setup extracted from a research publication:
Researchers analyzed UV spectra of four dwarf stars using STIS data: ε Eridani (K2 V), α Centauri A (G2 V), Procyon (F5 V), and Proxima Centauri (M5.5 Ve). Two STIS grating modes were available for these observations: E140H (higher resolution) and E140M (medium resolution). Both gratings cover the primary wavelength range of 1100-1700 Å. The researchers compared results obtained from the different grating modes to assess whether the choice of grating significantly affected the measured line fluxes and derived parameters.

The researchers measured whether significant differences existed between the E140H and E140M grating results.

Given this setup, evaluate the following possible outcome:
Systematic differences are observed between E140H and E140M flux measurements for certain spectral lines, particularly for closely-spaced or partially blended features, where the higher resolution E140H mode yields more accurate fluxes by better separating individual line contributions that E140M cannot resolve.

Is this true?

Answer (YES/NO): NO